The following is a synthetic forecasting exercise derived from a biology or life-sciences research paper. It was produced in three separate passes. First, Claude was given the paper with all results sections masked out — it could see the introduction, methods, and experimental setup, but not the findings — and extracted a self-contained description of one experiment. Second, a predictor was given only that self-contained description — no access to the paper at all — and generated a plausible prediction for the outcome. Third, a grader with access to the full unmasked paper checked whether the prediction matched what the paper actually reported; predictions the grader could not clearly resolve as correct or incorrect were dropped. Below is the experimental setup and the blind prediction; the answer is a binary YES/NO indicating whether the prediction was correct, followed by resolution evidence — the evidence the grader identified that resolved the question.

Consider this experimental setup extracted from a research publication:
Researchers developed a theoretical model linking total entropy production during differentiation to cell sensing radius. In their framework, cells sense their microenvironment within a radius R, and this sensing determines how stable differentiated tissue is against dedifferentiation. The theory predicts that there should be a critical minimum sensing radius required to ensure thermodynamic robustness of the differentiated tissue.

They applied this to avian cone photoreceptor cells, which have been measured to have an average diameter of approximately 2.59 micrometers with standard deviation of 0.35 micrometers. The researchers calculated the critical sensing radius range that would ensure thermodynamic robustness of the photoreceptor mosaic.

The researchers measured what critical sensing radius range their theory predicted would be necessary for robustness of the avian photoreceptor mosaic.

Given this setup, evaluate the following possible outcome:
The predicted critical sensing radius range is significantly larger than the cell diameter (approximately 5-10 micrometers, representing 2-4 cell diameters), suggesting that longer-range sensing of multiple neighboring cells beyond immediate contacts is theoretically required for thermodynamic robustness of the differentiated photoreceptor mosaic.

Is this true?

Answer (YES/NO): NO